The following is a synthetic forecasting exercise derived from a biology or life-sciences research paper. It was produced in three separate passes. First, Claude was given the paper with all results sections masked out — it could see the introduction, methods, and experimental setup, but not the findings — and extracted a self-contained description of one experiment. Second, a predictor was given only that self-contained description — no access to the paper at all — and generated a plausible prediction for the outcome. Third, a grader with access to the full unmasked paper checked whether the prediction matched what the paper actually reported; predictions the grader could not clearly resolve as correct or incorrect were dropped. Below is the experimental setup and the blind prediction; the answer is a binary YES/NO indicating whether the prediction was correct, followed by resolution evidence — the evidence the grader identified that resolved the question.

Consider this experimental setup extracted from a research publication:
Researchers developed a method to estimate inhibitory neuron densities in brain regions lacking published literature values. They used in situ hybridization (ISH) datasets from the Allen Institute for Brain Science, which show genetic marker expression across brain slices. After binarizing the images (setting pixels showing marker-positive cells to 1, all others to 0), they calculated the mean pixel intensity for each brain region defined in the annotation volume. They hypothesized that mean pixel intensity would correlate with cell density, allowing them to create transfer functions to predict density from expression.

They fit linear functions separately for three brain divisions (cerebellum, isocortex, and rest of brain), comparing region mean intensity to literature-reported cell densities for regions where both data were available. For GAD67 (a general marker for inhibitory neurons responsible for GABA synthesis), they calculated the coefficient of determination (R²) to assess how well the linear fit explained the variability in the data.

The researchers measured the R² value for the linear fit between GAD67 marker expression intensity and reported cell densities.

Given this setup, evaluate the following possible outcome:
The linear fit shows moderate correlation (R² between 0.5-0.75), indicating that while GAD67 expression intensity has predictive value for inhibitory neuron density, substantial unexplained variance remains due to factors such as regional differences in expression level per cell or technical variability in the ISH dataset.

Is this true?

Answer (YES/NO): NO